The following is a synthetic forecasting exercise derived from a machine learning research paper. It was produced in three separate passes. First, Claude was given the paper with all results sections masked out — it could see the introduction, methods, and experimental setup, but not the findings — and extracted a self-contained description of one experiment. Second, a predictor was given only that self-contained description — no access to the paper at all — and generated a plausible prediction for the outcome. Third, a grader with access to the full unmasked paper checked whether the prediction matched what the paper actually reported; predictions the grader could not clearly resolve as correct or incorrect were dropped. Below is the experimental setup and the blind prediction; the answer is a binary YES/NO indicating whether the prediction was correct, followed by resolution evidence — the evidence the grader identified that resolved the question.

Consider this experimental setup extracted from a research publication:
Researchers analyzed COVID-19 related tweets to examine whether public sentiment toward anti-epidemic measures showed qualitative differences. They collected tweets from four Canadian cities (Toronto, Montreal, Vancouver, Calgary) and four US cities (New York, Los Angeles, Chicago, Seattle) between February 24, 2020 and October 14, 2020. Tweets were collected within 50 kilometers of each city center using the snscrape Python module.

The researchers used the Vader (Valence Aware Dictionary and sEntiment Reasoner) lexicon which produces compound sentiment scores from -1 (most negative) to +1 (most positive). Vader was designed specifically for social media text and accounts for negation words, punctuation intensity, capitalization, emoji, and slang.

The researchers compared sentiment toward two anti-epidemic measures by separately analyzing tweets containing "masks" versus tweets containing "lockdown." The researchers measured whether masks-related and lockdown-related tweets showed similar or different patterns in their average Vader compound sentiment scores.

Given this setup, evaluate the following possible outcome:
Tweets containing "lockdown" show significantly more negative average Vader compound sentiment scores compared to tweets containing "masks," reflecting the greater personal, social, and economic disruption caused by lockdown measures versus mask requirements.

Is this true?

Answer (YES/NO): YES